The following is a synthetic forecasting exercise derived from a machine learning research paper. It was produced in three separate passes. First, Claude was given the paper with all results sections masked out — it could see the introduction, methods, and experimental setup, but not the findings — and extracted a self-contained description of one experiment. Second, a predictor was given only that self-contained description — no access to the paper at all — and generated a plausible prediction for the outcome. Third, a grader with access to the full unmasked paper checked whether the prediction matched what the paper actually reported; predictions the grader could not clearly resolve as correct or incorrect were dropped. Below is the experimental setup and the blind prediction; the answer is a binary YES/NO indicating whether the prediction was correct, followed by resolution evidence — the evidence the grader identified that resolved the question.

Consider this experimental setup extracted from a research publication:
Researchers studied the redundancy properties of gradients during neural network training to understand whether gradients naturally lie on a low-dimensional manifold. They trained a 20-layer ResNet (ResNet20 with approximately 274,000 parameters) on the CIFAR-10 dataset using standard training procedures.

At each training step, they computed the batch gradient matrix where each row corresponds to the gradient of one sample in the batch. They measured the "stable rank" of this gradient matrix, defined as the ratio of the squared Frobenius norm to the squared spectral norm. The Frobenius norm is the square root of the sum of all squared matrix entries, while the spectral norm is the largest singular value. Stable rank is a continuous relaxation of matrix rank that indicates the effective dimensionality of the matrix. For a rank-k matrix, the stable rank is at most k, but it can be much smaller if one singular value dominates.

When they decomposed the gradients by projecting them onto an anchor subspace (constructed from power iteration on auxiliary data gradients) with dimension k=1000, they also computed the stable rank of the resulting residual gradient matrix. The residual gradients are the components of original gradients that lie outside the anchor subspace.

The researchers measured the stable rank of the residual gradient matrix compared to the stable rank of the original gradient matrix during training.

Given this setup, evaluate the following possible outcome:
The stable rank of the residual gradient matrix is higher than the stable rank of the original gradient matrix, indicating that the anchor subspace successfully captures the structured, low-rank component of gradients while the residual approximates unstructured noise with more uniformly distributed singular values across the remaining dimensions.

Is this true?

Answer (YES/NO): YES